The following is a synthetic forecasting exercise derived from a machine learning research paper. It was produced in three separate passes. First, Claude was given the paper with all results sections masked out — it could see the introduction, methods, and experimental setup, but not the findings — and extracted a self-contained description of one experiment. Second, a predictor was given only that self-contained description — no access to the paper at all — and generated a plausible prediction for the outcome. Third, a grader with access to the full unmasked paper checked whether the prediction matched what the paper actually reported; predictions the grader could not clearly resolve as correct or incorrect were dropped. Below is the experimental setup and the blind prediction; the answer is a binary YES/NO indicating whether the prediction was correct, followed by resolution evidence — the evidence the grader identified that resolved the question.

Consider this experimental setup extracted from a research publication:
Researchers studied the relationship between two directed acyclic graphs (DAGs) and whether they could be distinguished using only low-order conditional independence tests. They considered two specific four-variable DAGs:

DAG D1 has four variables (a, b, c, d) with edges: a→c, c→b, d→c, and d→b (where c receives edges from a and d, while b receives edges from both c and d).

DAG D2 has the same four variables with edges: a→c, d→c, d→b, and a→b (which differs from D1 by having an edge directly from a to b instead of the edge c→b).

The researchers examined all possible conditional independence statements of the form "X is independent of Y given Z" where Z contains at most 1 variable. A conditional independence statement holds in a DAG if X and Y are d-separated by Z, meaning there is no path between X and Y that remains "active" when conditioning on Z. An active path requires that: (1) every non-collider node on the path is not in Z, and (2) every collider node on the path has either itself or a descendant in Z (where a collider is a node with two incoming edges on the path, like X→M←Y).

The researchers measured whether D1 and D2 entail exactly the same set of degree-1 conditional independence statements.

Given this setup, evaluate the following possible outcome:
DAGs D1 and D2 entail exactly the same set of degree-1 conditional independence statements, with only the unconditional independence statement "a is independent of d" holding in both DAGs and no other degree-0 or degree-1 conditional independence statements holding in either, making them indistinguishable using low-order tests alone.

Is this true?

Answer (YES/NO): YES